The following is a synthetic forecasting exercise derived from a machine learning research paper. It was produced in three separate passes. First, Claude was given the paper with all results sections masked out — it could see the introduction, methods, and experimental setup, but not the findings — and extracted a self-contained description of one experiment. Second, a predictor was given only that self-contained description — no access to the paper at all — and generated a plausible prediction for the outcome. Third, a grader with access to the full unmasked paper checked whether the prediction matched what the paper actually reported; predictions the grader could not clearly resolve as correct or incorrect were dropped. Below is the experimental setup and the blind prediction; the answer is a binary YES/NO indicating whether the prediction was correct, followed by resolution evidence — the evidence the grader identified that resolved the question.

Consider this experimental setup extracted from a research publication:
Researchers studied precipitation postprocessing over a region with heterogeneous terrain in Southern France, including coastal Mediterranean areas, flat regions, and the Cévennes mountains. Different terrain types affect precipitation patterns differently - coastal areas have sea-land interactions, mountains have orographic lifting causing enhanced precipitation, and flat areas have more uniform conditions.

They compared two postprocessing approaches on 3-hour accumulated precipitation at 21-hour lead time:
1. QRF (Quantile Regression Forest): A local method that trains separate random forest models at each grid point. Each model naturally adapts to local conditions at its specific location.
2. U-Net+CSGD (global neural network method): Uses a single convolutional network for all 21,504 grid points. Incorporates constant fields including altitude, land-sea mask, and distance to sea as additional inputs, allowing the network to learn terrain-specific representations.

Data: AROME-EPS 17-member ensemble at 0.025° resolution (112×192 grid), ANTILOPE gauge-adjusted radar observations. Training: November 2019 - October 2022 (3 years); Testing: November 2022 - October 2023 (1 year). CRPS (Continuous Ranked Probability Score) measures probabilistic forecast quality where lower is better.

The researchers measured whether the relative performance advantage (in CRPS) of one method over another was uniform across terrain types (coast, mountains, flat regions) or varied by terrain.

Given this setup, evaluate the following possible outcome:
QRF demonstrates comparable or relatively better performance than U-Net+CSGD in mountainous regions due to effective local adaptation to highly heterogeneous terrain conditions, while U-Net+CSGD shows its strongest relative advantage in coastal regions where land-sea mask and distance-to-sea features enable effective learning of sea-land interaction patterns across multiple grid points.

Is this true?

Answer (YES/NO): NO